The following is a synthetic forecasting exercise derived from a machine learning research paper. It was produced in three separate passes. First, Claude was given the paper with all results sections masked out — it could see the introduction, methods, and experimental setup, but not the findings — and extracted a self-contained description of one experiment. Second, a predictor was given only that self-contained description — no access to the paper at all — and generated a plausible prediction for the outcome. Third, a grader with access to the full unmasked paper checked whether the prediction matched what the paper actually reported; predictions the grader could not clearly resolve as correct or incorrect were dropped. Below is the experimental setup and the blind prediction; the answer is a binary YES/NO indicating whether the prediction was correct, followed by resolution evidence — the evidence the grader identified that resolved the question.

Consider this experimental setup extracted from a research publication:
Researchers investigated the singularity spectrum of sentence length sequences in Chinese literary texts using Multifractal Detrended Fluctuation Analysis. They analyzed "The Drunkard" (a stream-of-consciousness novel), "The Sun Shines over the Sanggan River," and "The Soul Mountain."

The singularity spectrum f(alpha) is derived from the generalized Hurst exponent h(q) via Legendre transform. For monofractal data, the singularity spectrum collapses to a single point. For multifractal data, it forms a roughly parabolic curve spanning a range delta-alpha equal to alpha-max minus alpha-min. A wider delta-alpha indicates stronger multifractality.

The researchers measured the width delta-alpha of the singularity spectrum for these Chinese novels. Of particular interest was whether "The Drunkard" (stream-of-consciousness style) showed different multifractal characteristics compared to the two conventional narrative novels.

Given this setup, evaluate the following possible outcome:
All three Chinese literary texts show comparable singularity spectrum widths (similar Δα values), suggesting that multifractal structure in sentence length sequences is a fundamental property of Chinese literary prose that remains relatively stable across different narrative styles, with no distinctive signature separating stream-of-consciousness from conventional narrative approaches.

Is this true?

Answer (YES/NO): NO